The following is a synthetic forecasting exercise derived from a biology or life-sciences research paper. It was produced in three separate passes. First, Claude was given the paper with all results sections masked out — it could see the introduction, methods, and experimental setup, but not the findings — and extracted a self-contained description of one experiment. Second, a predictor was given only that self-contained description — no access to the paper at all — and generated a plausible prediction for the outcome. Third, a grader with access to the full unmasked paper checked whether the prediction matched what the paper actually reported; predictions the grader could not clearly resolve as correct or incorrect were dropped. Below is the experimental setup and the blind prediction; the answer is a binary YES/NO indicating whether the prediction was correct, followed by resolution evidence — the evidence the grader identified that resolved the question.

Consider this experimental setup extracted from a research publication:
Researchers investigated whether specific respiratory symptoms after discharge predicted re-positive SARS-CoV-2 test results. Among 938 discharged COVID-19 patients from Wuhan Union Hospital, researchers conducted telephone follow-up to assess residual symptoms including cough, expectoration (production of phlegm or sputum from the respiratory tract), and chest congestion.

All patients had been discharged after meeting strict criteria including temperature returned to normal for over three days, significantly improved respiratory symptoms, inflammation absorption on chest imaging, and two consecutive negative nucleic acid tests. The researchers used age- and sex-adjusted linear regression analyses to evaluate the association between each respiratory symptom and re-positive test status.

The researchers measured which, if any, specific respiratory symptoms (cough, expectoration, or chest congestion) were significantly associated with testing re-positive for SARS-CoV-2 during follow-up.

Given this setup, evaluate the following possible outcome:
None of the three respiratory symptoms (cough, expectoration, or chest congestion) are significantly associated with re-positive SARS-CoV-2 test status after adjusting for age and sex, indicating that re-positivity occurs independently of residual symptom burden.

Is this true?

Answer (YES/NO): NO